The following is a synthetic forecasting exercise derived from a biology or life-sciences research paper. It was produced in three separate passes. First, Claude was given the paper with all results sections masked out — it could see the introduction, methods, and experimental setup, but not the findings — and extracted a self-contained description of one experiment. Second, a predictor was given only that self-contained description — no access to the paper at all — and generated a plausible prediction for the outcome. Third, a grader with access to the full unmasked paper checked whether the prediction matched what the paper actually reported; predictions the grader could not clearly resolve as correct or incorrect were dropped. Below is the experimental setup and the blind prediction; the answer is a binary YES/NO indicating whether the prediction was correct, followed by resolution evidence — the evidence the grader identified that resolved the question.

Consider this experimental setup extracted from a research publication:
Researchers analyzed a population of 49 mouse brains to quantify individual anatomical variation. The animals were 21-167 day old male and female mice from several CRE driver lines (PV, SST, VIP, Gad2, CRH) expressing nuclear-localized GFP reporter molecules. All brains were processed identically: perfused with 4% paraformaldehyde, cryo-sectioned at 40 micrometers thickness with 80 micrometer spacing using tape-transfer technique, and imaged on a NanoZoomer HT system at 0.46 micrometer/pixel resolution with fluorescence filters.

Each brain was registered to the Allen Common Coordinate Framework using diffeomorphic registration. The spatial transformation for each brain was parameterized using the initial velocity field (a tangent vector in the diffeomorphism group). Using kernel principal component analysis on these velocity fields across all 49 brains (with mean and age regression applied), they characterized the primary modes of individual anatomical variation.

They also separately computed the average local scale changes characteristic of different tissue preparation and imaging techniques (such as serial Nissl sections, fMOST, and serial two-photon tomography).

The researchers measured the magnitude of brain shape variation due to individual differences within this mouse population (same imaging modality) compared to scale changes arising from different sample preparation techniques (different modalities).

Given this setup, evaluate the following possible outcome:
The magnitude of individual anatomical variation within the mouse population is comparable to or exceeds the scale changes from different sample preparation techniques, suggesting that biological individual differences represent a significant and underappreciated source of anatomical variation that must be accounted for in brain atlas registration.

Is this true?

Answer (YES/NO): YES